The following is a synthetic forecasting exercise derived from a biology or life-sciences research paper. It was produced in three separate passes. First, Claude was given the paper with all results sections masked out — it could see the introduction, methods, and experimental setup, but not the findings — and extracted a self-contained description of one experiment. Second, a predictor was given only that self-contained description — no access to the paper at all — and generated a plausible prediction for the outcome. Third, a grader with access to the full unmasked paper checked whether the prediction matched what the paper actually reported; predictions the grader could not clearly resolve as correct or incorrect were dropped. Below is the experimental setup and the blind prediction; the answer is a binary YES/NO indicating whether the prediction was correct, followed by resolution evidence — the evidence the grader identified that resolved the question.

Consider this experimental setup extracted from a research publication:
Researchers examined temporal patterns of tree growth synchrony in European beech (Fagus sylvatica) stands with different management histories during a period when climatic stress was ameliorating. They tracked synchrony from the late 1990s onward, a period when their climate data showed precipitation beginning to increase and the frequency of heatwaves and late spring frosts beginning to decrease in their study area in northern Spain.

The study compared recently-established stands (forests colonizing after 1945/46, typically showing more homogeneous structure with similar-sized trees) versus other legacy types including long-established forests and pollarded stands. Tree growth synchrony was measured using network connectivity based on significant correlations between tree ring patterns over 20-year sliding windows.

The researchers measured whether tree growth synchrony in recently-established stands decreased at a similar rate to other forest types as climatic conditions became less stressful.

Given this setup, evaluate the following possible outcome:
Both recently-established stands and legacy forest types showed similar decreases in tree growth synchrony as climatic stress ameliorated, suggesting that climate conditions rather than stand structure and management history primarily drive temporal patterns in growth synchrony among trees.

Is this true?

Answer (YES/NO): NO